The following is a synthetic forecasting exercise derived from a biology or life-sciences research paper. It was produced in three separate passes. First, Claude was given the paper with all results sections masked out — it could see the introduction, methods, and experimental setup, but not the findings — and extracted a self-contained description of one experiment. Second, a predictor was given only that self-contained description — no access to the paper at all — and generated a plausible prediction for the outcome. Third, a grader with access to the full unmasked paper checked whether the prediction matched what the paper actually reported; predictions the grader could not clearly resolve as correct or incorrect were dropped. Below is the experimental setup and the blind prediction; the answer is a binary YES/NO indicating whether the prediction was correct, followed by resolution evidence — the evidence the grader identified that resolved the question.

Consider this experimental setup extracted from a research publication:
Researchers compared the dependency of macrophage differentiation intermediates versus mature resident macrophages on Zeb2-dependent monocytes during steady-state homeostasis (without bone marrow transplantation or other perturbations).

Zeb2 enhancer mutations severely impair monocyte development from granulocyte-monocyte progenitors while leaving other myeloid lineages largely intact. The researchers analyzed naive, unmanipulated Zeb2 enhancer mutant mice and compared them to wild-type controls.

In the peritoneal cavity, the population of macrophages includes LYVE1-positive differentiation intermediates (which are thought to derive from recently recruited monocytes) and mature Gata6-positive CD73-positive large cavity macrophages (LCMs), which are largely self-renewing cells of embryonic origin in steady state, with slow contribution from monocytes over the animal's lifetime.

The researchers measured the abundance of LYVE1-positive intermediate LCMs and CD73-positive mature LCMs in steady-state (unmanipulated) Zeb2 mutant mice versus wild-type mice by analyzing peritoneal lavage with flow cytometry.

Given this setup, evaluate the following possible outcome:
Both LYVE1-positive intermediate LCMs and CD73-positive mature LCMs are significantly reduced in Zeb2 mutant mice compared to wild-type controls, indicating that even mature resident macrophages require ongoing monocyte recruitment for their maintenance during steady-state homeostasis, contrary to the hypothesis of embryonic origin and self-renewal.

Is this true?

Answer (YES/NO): NO